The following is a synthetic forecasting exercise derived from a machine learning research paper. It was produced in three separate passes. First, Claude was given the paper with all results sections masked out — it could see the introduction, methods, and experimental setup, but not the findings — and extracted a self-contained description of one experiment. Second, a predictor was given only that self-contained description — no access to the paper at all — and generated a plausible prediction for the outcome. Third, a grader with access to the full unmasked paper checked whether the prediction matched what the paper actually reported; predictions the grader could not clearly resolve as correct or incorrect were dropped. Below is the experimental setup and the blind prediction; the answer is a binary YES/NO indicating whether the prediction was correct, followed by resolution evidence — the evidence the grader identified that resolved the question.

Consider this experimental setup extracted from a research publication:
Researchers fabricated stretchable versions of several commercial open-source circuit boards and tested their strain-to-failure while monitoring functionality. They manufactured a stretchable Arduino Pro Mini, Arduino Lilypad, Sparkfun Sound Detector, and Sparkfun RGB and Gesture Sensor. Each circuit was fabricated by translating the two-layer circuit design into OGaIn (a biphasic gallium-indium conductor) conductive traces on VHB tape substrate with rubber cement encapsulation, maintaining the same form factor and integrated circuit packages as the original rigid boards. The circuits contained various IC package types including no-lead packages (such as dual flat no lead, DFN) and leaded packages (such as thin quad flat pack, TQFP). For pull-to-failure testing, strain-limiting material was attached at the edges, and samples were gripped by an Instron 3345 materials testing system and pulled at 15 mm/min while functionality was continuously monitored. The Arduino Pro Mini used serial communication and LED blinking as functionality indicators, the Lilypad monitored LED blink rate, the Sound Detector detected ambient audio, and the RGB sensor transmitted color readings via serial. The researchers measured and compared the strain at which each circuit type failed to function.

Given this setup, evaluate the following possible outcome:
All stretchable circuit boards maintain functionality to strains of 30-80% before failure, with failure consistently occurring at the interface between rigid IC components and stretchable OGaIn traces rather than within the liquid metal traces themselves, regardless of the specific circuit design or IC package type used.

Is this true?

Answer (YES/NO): NO